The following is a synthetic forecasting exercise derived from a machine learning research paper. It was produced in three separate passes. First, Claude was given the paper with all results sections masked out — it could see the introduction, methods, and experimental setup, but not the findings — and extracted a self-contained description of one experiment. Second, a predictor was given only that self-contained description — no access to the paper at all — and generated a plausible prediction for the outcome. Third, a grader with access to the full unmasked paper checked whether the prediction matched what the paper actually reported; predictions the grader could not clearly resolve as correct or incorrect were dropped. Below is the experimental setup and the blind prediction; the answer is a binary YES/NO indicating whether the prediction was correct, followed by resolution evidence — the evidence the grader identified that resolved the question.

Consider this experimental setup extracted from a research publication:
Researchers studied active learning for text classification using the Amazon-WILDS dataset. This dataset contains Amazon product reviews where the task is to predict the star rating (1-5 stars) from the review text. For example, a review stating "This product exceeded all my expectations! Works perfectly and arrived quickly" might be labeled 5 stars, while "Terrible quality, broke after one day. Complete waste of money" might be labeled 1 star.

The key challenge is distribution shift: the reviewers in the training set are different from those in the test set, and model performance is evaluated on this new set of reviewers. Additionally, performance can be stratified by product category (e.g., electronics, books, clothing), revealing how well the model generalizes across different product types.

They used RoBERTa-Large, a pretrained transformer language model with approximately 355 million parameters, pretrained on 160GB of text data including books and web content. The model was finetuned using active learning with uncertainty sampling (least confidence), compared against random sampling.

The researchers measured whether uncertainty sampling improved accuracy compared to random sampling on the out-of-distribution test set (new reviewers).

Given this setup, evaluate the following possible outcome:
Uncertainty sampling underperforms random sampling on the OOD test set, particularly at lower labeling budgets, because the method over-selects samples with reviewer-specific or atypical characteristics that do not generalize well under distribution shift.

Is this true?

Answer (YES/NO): NO